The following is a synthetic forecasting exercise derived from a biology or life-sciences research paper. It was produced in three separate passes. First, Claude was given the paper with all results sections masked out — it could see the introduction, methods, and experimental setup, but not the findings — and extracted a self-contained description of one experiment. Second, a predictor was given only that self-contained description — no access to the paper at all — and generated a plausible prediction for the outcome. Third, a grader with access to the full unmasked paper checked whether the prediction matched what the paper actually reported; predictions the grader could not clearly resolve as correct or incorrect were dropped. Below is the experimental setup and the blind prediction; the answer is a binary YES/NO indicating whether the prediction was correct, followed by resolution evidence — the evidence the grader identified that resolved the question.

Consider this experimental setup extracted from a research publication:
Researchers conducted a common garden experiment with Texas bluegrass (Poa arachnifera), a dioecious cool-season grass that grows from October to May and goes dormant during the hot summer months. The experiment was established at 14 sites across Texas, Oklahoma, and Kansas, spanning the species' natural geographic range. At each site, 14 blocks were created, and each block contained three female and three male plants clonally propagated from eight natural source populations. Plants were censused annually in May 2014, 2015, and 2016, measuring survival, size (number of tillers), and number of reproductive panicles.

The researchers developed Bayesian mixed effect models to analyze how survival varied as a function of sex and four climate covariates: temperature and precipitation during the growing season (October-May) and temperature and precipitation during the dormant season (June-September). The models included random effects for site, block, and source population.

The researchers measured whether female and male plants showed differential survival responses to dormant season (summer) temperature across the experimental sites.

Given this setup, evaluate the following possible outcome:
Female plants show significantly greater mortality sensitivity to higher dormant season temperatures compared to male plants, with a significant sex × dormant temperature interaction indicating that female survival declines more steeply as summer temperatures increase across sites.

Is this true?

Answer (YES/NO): NO